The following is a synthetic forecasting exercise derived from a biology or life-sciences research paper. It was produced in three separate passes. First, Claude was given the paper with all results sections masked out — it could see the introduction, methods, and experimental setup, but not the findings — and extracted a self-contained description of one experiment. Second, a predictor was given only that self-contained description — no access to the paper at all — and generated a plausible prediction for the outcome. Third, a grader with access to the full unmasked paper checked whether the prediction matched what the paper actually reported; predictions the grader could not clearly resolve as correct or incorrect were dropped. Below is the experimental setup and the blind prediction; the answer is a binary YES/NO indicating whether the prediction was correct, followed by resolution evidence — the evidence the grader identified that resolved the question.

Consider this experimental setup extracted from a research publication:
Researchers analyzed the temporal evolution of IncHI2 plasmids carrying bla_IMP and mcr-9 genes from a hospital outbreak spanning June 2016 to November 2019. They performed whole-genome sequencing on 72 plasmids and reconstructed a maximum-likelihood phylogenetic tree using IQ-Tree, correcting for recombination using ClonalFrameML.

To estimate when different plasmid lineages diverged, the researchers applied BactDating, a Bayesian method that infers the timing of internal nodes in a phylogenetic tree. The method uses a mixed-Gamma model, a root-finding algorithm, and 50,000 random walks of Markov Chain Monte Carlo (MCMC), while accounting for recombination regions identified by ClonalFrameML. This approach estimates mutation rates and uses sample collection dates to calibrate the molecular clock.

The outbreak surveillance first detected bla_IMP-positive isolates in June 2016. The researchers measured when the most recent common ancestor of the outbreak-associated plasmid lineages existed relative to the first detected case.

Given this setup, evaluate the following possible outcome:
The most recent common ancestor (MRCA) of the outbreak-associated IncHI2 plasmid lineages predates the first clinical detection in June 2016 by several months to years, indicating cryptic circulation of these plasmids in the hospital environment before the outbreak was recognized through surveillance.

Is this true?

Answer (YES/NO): NO